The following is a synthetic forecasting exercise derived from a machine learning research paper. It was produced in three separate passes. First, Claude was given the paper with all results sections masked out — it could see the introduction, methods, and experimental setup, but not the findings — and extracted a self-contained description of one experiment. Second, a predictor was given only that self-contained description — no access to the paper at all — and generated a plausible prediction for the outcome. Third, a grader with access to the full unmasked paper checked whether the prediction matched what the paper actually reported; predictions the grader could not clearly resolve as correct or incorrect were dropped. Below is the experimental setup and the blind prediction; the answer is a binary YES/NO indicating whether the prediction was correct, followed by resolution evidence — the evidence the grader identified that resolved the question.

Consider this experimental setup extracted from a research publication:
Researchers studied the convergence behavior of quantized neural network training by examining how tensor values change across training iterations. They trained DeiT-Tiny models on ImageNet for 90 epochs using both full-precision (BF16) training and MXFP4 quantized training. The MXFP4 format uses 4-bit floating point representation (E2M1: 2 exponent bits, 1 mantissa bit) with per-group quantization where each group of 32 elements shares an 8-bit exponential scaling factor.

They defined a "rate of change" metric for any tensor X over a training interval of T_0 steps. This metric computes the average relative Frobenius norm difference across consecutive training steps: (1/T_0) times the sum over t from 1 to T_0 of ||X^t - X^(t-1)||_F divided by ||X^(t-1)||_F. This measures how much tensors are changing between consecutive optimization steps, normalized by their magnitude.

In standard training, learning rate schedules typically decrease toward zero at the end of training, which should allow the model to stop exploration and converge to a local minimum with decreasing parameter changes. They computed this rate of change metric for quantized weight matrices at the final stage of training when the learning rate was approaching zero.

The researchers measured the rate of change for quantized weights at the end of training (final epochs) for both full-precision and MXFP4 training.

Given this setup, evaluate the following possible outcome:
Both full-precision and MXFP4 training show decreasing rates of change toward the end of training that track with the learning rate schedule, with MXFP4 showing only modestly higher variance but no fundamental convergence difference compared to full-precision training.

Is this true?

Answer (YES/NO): NO